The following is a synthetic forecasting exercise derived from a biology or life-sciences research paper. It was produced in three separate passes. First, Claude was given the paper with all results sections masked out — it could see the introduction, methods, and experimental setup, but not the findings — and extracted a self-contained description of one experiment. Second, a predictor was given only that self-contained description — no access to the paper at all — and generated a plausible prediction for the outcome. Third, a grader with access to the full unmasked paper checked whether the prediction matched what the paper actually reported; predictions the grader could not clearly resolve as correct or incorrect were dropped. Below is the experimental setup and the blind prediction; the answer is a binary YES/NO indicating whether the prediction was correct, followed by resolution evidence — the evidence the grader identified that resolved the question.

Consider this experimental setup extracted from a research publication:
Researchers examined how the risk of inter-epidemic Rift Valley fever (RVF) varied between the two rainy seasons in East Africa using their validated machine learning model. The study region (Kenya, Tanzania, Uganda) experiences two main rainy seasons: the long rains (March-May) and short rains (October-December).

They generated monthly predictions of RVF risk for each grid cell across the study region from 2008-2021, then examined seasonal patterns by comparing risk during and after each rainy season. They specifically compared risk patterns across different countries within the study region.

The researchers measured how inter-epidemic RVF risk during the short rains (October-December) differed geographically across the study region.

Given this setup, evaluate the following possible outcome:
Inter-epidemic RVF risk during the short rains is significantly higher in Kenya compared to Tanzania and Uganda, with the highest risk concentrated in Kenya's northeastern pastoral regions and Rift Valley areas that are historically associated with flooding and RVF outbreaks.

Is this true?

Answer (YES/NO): NO